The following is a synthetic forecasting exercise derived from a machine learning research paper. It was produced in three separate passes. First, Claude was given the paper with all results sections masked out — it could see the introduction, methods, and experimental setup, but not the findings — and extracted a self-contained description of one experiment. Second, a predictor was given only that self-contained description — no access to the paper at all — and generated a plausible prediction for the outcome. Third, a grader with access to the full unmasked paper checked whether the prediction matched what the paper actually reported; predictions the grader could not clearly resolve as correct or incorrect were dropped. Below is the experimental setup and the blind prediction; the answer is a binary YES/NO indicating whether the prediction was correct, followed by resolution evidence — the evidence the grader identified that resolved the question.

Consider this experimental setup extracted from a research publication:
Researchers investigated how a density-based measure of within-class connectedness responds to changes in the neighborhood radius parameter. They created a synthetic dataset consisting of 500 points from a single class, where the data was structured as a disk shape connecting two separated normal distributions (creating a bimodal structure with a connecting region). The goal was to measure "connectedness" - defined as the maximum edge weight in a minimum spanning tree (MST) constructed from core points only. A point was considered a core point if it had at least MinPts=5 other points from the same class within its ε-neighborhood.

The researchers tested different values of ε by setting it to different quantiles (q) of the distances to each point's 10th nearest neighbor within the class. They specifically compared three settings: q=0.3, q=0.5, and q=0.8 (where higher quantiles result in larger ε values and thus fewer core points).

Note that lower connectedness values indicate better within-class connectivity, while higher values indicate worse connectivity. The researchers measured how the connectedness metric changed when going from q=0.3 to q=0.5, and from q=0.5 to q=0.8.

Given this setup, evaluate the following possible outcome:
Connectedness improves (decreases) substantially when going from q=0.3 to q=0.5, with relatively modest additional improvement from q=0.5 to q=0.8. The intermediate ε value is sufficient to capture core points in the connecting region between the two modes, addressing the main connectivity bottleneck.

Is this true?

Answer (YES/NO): NO